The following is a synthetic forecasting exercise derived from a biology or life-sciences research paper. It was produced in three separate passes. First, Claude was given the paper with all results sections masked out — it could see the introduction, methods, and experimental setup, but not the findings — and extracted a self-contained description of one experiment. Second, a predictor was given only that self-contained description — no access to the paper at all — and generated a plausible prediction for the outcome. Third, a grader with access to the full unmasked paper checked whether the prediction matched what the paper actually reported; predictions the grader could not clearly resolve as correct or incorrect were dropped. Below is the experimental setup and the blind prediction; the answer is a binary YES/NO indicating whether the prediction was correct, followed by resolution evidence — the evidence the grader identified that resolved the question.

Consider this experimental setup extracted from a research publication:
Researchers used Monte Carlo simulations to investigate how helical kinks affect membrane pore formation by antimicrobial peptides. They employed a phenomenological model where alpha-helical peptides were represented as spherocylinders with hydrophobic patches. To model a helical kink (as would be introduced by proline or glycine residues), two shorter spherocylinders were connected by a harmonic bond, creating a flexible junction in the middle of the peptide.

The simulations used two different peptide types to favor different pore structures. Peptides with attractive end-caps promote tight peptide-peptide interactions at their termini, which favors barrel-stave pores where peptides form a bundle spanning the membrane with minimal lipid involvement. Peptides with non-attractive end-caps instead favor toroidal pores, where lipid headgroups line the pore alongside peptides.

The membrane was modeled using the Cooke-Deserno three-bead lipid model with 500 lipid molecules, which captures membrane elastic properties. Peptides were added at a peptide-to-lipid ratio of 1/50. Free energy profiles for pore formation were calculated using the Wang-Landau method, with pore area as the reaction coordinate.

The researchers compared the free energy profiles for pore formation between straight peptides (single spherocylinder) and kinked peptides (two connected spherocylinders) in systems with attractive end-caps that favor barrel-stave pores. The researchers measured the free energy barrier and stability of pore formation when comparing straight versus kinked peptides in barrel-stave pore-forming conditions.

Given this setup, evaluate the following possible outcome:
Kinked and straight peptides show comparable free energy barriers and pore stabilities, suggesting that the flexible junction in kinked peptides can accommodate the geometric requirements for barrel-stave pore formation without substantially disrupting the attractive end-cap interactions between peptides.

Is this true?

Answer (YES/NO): NO